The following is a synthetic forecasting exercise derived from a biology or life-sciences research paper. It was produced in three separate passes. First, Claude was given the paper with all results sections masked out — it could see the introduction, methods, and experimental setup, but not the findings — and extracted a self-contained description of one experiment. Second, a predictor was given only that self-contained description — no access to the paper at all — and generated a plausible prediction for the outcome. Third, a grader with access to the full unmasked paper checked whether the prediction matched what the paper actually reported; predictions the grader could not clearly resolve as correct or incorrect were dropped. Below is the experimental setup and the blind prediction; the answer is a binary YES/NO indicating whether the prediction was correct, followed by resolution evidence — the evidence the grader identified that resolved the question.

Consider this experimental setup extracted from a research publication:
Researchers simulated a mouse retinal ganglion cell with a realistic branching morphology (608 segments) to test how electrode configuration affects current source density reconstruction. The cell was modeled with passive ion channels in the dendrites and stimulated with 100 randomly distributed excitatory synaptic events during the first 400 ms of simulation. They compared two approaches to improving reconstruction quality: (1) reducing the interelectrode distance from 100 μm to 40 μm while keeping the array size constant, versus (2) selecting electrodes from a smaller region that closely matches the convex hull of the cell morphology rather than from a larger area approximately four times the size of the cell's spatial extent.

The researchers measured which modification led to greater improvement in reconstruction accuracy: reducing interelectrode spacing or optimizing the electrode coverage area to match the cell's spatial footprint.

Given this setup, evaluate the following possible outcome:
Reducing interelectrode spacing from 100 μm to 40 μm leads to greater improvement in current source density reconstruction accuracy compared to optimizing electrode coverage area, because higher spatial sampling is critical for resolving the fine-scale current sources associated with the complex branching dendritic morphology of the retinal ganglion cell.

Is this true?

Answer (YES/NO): NO